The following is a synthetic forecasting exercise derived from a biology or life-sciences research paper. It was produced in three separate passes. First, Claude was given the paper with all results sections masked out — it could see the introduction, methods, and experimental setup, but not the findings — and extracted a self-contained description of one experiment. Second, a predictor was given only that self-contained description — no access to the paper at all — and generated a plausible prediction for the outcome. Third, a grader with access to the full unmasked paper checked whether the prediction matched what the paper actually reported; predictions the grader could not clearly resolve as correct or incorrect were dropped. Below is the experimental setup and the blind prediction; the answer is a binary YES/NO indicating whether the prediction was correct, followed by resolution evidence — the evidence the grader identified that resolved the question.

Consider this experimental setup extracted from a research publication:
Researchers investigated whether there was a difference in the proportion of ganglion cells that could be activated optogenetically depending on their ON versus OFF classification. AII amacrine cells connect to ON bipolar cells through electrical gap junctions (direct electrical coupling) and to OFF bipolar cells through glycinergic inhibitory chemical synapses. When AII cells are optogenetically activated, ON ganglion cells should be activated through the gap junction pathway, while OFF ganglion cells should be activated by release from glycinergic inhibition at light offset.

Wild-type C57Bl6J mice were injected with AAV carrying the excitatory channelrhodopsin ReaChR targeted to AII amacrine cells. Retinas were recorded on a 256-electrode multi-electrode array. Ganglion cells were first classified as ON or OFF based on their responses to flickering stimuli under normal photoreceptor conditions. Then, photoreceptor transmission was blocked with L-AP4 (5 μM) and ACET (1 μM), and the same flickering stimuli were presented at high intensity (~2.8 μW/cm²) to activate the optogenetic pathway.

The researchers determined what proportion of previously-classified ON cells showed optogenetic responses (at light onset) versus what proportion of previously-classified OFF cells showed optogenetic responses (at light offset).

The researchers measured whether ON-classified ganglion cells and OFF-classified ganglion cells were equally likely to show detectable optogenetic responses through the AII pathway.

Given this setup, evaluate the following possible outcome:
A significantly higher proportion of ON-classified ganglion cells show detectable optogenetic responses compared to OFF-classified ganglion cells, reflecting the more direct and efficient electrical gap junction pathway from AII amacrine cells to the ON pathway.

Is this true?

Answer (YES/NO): YES